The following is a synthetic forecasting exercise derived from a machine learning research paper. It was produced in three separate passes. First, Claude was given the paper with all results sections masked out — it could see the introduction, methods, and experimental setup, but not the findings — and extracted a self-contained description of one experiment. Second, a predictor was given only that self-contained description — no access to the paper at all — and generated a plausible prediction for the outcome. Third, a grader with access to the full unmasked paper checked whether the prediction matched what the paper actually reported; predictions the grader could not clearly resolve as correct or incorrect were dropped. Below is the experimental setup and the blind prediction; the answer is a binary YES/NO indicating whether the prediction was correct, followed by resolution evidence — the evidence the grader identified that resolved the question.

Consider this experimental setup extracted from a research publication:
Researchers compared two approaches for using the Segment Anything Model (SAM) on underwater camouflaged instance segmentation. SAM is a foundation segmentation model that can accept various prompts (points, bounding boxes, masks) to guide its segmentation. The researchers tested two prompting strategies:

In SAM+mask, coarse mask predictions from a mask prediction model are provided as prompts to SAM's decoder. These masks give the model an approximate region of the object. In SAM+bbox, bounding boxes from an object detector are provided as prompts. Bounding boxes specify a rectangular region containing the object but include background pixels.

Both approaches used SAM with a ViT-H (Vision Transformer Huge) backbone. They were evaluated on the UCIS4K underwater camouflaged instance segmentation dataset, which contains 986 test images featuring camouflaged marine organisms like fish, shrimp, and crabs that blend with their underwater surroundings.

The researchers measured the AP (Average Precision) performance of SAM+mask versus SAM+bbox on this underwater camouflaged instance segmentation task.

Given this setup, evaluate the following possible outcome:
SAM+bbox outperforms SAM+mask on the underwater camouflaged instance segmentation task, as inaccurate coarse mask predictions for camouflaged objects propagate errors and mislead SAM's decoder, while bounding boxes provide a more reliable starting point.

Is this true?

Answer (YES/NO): YES